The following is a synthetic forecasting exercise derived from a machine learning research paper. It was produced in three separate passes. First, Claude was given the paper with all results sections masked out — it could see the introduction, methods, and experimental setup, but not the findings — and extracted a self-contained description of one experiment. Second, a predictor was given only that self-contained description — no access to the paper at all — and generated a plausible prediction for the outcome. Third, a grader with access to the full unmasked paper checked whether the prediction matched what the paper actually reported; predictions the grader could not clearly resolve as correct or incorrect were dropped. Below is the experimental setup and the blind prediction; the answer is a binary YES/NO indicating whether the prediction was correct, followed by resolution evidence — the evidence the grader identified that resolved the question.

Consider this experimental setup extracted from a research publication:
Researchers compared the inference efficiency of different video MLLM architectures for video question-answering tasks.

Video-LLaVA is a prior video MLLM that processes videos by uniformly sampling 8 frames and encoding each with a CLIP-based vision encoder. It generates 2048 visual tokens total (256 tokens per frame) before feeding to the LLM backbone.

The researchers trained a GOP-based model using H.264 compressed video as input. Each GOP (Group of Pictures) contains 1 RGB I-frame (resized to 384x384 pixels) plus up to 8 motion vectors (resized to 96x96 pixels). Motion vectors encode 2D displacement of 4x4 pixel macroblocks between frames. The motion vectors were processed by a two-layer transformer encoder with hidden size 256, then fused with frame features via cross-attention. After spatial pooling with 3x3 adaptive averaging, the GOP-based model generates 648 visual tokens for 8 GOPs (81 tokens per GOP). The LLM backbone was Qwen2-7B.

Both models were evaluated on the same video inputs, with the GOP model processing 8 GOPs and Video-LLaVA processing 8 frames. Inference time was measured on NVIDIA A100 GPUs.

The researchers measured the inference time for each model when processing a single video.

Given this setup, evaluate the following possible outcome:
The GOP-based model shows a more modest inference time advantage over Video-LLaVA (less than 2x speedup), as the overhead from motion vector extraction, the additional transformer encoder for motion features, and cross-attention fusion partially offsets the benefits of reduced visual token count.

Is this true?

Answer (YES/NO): NO